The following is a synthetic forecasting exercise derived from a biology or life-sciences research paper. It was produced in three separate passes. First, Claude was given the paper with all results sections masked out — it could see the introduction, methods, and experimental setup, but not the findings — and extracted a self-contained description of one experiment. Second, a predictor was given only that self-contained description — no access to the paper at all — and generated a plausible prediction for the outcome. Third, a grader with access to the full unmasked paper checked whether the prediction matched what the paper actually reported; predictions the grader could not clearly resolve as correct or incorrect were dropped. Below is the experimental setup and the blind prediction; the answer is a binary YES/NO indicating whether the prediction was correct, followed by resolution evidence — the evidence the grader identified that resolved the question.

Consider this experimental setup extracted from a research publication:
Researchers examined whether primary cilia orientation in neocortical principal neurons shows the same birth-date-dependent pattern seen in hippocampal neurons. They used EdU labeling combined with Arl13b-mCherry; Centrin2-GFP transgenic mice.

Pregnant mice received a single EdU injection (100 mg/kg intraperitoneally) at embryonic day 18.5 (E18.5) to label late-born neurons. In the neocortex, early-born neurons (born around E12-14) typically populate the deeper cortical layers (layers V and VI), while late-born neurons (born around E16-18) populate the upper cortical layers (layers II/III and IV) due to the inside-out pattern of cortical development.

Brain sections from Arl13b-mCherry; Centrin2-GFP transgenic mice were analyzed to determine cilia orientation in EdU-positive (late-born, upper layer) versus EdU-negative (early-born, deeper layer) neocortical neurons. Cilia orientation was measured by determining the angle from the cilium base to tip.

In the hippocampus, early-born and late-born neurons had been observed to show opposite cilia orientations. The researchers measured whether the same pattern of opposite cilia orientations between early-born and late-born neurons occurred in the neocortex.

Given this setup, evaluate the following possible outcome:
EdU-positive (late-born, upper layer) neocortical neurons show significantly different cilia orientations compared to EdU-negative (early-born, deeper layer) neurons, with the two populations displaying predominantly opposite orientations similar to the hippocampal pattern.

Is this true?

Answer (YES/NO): NO